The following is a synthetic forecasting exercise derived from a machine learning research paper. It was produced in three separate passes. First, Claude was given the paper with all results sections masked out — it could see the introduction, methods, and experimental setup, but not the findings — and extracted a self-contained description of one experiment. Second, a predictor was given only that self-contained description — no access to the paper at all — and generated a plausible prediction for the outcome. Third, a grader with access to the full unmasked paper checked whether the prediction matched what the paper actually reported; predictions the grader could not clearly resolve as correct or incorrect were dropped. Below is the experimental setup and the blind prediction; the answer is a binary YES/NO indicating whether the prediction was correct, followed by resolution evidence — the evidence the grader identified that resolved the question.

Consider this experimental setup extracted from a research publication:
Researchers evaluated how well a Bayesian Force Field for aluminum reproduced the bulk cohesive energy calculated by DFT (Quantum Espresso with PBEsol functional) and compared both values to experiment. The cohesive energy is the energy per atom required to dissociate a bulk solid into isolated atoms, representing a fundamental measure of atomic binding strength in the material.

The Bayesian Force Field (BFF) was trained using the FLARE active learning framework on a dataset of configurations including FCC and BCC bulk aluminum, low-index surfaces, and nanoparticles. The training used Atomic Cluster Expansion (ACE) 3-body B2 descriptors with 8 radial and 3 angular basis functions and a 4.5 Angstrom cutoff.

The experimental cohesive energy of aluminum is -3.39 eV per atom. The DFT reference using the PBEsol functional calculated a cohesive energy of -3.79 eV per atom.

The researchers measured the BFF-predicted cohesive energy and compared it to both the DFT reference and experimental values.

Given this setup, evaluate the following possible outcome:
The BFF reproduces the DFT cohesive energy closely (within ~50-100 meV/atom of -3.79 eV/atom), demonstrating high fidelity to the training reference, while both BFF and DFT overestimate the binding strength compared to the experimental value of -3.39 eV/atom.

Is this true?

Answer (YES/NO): YES